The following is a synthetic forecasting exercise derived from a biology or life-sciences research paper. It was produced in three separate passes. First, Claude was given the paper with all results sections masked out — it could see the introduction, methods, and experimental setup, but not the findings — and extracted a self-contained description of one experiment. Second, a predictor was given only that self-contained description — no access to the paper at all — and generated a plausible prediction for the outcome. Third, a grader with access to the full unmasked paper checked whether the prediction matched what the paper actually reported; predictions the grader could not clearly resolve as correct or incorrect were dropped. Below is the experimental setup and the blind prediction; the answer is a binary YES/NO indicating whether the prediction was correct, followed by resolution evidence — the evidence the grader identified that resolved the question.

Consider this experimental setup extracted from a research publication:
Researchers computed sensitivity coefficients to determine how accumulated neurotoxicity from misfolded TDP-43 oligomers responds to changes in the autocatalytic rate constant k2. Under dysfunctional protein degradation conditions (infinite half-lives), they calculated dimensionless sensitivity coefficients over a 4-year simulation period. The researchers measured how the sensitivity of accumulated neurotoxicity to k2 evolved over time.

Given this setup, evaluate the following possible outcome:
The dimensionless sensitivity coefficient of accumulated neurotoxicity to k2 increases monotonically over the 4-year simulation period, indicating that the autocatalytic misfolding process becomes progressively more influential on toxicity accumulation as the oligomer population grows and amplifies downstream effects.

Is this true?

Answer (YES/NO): NO